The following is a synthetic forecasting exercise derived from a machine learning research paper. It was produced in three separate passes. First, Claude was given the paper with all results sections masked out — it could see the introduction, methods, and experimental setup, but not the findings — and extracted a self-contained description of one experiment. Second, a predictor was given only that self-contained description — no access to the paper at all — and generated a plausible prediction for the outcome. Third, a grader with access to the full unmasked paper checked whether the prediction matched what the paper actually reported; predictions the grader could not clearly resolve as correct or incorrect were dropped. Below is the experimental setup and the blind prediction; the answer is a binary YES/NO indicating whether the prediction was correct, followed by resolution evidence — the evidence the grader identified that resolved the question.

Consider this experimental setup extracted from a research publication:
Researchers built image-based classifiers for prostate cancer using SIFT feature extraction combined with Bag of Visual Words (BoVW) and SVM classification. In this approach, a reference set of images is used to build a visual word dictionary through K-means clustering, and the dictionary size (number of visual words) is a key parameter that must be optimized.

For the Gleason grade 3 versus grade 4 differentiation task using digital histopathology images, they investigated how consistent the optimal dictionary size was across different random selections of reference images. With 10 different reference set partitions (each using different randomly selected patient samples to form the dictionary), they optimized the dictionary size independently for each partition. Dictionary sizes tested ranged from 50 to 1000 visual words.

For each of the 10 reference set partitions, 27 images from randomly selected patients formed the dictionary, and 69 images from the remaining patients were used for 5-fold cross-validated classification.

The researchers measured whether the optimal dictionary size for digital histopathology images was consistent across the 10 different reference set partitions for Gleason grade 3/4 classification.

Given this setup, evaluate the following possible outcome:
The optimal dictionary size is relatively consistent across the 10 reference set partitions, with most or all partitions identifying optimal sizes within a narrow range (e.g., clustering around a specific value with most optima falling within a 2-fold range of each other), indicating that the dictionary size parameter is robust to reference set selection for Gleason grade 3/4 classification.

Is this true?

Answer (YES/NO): NO